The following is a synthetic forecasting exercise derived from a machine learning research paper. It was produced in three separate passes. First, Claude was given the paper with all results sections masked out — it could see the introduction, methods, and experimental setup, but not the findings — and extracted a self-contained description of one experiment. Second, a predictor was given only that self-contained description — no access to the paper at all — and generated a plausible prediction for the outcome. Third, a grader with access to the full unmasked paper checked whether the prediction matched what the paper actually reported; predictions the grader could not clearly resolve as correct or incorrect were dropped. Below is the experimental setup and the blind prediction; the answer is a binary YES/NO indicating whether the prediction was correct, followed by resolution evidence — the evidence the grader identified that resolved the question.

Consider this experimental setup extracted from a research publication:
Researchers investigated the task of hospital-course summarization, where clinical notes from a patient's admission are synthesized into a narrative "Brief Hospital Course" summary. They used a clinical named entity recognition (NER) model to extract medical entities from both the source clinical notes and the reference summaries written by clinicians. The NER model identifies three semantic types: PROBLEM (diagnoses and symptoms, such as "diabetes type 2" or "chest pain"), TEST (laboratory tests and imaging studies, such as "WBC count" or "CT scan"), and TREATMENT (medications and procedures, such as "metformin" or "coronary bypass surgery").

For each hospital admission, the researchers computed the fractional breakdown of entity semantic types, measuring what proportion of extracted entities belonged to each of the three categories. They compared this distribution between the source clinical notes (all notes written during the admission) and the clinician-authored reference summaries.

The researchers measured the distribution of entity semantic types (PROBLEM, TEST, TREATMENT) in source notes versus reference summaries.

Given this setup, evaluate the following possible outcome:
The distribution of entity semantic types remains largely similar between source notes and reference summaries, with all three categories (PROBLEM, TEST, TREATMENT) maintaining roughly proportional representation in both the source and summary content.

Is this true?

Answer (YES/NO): NO